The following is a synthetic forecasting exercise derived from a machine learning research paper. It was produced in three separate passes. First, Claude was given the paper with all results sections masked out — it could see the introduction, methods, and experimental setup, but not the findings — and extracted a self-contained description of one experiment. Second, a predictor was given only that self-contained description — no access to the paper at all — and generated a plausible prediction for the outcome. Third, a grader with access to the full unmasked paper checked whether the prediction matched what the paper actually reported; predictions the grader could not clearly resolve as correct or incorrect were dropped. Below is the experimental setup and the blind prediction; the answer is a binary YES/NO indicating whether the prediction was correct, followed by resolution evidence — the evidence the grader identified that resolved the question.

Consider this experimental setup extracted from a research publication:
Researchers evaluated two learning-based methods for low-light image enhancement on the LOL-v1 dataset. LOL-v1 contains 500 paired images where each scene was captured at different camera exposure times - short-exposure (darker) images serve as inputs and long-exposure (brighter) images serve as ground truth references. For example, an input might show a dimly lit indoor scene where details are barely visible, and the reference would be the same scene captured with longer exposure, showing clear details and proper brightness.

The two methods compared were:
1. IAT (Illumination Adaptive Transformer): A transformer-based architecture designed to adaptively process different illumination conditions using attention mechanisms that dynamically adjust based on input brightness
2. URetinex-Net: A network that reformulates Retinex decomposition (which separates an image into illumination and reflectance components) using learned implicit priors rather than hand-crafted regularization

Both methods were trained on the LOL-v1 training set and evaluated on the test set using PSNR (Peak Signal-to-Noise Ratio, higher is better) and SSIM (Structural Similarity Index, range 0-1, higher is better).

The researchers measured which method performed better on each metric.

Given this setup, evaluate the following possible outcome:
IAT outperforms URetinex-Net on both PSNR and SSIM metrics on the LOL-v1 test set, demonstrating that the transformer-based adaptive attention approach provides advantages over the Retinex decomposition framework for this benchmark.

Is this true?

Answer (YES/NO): NO